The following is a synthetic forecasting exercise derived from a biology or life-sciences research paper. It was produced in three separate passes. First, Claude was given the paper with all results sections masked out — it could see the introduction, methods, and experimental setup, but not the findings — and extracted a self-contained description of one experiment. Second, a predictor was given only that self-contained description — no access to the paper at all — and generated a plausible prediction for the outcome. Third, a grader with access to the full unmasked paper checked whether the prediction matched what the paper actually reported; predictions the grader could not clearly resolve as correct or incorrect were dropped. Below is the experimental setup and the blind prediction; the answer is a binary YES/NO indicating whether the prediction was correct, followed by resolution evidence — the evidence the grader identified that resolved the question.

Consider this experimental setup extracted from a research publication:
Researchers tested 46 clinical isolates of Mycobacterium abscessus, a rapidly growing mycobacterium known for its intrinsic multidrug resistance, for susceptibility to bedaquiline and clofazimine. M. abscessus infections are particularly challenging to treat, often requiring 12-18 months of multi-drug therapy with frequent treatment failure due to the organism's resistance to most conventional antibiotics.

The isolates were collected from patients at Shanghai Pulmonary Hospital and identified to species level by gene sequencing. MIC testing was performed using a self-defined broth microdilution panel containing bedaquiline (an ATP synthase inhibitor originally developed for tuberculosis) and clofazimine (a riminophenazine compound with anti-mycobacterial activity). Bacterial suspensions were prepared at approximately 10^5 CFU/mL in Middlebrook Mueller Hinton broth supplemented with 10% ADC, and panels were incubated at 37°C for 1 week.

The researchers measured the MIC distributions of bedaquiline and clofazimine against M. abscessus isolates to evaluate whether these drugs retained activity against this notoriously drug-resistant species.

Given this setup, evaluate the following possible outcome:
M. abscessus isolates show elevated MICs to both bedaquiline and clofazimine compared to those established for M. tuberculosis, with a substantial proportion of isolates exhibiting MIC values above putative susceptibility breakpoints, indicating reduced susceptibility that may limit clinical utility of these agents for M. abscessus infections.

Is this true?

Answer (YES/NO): NO